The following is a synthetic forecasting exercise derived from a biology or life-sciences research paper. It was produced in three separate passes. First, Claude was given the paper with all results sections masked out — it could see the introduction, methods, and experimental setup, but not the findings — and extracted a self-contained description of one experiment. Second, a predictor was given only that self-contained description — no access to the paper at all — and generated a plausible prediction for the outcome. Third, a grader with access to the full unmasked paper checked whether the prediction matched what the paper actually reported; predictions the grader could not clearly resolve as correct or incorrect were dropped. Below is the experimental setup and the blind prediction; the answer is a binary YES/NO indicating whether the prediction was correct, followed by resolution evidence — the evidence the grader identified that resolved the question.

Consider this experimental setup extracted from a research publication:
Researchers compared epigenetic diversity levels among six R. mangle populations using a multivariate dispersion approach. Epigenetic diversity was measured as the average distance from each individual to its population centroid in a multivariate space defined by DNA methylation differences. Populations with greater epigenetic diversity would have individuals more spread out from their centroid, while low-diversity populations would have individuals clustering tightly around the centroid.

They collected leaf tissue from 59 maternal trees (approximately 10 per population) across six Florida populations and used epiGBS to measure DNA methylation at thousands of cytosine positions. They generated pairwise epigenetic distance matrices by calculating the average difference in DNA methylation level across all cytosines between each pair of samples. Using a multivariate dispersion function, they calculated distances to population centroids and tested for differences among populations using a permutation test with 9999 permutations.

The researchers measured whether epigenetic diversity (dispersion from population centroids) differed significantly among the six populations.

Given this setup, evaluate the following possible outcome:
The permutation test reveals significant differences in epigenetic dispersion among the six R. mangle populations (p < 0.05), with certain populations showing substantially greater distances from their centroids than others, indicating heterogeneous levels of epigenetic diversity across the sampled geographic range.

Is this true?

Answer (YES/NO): YES